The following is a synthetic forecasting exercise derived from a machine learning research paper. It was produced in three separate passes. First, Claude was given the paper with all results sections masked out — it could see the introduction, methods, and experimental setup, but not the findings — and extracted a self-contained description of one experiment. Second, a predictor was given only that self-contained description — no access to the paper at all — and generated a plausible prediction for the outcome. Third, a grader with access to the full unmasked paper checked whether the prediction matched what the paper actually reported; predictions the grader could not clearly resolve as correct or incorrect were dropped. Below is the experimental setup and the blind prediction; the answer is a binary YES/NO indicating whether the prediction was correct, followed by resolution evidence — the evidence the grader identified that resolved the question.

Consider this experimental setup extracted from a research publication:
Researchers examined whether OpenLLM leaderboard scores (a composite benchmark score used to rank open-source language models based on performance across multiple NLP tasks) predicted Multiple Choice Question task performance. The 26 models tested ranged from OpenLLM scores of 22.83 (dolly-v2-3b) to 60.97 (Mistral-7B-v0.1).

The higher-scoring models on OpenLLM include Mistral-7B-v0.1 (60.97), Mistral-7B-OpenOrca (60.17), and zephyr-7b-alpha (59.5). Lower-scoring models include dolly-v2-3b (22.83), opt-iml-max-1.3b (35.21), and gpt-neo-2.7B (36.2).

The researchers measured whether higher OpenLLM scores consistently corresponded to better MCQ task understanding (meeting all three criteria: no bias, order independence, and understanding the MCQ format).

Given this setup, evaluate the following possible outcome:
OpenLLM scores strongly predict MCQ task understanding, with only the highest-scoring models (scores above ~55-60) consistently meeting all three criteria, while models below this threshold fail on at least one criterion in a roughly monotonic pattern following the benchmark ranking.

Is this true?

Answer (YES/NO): NO